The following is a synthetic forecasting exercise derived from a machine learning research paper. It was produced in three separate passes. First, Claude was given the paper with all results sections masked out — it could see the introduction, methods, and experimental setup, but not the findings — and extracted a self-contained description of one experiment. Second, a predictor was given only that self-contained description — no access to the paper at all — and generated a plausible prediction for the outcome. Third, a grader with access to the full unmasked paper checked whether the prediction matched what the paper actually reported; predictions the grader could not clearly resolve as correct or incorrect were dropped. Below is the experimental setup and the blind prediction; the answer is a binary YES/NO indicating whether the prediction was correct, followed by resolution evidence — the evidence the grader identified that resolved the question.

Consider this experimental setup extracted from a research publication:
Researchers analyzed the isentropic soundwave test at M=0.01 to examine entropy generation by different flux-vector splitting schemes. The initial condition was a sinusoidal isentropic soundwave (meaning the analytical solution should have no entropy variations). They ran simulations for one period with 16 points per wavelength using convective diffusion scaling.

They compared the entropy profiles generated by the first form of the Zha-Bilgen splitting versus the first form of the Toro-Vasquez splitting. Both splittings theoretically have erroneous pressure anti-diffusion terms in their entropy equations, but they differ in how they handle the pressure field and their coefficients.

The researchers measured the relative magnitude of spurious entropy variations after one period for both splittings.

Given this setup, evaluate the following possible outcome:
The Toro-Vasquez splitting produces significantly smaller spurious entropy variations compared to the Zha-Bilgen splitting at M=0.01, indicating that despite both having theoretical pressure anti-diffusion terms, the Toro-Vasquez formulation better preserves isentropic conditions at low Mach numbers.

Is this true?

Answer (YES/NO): NO